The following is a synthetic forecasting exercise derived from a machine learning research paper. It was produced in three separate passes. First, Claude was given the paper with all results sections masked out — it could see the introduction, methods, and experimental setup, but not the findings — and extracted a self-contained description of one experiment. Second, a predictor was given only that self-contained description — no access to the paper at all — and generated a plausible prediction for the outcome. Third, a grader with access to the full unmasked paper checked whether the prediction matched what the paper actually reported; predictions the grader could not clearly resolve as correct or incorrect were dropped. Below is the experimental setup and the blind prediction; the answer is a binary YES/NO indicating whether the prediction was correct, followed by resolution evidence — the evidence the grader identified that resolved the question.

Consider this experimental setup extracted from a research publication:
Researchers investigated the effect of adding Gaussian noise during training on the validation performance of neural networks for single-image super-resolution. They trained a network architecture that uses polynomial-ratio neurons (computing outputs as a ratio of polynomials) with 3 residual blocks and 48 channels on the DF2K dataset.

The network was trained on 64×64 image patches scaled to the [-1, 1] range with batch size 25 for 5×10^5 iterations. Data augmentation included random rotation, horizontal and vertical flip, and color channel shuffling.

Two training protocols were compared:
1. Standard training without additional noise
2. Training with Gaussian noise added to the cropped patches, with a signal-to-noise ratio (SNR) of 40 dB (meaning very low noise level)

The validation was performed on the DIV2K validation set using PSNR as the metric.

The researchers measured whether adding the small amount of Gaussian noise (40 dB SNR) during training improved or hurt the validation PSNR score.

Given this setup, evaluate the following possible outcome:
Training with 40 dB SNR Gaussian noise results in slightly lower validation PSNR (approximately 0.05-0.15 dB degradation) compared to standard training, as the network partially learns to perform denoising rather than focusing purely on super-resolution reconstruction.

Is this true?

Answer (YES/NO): NO